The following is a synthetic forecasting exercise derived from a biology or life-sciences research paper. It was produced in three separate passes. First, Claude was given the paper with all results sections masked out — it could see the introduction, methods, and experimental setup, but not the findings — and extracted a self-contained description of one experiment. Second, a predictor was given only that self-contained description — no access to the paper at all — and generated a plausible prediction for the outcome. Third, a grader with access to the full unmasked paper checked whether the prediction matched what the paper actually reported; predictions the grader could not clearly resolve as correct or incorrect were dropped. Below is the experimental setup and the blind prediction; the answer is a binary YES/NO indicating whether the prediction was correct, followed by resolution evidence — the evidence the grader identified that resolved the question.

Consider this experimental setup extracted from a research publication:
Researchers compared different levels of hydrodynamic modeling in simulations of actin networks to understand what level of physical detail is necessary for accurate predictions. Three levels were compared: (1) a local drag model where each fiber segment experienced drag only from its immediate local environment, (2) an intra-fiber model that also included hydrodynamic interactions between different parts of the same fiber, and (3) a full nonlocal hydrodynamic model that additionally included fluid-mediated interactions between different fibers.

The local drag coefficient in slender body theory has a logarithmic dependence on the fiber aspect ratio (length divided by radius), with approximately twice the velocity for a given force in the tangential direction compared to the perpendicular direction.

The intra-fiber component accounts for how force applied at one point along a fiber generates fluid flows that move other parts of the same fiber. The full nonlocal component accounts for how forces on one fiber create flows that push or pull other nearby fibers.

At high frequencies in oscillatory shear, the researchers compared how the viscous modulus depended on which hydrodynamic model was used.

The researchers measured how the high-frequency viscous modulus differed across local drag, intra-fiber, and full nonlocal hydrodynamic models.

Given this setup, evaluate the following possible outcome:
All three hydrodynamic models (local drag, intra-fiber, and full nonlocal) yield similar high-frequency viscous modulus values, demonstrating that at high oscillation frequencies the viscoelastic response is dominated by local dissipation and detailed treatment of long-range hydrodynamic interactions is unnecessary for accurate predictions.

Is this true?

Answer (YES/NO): NO